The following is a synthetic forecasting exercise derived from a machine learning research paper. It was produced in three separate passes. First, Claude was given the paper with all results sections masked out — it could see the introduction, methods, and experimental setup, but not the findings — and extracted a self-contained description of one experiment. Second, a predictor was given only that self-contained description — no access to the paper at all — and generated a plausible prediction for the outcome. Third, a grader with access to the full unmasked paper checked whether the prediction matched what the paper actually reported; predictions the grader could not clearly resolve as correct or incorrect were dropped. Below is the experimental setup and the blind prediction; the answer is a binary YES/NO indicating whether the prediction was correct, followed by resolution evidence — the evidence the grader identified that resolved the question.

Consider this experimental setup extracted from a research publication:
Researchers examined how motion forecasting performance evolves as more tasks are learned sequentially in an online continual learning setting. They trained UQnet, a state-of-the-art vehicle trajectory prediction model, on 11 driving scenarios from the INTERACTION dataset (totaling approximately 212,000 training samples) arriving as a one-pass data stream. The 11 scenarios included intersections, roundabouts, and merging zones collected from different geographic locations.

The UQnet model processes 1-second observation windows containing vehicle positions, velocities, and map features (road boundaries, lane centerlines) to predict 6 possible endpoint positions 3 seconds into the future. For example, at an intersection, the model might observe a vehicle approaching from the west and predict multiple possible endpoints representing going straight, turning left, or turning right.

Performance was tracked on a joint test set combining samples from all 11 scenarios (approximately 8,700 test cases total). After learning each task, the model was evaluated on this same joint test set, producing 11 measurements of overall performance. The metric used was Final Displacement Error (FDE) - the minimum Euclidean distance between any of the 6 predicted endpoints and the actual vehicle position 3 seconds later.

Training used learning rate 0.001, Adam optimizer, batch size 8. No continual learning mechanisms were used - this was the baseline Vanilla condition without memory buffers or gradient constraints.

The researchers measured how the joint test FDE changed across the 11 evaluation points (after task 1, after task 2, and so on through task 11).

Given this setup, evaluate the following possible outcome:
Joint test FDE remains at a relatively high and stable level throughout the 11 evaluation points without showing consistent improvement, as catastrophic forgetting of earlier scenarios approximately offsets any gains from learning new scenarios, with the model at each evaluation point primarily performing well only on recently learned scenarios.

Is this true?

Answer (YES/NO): NO